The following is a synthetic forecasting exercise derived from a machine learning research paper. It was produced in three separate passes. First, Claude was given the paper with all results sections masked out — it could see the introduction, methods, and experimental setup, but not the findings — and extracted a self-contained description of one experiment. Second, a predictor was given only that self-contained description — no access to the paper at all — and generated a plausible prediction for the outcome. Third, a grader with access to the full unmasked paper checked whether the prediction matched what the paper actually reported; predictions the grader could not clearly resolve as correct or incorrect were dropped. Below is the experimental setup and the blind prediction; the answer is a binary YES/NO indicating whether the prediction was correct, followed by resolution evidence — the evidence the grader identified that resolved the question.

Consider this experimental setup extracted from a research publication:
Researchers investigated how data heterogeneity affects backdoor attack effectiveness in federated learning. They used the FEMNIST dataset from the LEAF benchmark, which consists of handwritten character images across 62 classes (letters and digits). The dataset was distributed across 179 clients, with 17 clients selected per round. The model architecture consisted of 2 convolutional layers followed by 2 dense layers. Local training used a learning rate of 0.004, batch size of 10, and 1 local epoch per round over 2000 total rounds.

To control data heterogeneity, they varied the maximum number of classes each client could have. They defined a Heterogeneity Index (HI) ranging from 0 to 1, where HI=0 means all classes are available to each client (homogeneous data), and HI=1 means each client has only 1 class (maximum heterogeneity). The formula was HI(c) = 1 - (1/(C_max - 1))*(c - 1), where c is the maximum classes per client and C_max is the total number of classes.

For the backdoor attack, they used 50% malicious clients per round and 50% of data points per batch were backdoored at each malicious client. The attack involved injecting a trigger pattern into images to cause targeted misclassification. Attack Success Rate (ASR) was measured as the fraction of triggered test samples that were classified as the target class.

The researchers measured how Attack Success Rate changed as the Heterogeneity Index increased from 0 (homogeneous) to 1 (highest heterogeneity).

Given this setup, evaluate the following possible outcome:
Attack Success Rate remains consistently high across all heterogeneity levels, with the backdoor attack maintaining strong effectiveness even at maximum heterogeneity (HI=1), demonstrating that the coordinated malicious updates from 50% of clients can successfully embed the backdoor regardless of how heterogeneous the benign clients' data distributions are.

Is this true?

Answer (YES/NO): NO